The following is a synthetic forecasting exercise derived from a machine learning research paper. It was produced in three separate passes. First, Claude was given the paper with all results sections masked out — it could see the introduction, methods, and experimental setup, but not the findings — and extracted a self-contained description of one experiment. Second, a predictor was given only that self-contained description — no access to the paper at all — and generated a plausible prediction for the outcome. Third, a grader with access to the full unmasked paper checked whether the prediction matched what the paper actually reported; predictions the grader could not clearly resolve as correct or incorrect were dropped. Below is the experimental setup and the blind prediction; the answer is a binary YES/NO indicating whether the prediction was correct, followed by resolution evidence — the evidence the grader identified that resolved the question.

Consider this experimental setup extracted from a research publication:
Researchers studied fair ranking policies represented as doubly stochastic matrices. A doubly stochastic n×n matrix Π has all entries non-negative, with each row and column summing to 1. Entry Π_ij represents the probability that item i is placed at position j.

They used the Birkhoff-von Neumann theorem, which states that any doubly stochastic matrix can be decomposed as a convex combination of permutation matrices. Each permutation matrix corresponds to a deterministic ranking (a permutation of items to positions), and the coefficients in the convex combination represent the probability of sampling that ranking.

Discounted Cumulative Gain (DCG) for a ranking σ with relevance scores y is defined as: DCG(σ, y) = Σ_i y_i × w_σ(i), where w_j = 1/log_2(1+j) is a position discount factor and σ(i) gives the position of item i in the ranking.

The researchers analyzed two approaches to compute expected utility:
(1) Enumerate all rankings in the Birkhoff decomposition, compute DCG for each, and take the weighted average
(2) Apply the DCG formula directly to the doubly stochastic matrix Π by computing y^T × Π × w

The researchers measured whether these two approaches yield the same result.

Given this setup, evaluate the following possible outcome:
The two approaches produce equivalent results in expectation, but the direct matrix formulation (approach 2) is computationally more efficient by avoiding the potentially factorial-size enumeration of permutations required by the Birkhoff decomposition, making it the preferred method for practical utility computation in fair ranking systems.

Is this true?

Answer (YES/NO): NO